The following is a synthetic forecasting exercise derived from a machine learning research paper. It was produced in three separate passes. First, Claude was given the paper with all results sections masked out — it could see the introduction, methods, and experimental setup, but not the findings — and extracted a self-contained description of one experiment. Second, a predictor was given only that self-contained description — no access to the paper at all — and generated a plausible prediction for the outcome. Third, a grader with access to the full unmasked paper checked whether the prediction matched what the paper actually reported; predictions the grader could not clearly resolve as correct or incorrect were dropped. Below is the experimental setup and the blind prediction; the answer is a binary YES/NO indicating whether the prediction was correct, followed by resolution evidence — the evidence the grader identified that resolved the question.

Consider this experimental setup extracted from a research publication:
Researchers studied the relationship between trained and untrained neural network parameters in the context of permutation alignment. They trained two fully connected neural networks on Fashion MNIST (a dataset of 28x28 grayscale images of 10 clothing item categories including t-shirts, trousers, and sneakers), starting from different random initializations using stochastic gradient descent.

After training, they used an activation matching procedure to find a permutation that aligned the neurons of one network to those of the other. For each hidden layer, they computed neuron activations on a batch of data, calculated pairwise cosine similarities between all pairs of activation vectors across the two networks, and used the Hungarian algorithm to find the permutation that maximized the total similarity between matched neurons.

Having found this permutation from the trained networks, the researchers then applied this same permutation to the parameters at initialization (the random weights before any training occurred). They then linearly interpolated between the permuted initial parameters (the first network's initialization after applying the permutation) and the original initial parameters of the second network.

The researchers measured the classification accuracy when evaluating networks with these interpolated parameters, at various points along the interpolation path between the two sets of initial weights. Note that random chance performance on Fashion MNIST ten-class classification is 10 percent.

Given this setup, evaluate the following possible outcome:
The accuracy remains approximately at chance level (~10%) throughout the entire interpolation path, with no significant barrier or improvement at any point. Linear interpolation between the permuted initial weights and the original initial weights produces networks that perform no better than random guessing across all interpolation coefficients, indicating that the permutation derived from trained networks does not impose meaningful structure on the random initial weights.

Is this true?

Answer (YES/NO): NO